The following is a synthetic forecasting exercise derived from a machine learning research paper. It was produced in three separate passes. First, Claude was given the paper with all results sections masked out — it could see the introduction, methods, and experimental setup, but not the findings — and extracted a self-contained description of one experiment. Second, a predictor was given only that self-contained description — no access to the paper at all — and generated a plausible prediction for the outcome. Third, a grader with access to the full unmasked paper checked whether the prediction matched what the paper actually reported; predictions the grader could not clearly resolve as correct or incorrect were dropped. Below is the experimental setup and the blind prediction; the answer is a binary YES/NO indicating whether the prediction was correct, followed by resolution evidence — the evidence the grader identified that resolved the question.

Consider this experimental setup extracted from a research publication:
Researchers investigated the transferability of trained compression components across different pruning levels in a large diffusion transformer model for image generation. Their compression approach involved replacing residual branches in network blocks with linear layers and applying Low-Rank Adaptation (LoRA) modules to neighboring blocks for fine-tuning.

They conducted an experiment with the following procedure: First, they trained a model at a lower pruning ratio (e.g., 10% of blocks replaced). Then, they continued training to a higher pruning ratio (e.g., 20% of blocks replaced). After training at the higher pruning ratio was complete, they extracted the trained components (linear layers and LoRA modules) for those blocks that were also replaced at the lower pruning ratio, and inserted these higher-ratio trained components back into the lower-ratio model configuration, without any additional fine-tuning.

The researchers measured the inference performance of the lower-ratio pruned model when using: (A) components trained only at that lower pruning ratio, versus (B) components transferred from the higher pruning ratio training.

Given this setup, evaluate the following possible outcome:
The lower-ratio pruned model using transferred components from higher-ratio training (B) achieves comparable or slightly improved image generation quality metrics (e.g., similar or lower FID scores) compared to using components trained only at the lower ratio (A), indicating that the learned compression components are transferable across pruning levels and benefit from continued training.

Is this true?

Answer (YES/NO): YES